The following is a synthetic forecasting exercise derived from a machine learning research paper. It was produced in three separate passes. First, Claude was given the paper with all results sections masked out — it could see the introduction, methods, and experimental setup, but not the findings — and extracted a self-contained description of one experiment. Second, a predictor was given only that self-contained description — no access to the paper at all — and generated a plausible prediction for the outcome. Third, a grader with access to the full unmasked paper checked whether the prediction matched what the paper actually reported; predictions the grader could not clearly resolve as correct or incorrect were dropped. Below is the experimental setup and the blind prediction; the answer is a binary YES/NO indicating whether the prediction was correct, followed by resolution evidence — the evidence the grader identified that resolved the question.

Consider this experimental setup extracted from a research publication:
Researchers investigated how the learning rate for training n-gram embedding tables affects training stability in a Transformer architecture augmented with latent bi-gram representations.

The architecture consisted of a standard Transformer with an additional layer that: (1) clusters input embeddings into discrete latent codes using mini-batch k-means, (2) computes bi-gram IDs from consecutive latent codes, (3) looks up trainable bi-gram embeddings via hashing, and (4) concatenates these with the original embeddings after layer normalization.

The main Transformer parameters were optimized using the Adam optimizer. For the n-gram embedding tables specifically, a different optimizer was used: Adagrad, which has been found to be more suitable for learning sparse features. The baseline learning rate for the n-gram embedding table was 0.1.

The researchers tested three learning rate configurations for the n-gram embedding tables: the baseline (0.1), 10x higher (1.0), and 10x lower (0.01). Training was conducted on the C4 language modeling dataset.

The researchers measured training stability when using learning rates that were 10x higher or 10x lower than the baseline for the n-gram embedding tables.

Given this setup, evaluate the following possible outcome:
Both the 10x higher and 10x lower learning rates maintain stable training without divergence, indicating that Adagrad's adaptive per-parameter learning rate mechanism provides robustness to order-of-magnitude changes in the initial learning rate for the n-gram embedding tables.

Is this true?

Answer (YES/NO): NO